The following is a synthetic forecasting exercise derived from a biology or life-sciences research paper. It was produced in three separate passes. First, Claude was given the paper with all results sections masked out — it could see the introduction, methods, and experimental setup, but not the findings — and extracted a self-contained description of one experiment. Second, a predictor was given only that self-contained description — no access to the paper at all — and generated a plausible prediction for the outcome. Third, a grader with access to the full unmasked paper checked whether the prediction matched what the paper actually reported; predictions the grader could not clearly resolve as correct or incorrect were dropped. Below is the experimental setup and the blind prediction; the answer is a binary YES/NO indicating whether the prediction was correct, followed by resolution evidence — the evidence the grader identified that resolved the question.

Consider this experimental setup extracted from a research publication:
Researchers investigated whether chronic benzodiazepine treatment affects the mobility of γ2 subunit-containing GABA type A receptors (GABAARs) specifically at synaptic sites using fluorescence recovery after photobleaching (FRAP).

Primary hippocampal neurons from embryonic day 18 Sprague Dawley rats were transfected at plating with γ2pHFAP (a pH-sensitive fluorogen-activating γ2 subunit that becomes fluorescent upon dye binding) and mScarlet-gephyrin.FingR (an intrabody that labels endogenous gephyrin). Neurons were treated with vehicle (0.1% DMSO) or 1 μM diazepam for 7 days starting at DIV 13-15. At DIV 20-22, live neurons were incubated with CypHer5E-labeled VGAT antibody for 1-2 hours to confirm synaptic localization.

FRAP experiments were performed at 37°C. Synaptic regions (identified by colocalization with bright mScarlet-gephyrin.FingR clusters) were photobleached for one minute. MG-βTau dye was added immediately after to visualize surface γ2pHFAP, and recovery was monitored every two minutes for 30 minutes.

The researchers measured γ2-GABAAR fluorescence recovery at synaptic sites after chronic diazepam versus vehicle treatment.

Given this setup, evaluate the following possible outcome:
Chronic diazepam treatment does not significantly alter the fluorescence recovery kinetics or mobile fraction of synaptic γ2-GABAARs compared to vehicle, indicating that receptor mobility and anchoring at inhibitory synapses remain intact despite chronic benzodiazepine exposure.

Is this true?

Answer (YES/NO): YES